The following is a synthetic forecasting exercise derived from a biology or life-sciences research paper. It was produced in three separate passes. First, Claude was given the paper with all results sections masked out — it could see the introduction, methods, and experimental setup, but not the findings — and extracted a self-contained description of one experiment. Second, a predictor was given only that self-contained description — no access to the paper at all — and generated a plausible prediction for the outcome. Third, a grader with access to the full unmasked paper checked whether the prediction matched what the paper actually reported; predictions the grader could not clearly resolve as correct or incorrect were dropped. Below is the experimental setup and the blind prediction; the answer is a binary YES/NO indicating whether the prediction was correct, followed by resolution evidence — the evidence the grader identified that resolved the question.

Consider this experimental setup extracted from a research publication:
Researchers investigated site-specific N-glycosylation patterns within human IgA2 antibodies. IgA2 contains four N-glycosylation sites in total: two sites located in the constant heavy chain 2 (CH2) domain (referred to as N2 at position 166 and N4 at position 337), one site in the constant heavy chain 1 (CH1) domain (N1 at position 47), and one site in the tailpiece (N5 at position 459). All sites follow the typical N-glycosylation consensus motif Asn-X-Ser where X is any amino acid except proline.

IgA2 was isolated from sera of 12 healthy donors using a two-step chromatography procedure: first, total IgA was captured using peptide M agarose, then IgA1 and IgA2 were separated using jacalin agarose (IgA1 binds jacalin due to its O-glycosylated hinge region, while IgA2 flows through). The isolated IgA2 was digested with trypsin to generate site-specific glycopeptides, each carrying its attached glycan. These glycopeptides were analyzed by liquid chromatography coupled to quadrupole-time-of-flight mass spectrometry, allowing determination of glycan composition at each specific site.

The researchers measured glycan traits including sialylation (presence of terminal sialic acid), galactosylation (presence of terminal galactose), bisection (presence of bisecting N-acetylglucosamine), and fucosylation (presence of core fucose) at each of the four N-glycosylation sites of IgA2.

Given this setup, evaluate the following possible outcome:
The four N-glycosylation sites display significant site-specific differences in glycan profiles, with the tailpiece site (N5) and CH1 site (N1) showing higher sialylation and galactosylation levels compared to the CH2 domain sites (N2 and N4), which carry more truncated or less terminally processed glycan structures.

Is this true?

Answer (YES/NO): NO